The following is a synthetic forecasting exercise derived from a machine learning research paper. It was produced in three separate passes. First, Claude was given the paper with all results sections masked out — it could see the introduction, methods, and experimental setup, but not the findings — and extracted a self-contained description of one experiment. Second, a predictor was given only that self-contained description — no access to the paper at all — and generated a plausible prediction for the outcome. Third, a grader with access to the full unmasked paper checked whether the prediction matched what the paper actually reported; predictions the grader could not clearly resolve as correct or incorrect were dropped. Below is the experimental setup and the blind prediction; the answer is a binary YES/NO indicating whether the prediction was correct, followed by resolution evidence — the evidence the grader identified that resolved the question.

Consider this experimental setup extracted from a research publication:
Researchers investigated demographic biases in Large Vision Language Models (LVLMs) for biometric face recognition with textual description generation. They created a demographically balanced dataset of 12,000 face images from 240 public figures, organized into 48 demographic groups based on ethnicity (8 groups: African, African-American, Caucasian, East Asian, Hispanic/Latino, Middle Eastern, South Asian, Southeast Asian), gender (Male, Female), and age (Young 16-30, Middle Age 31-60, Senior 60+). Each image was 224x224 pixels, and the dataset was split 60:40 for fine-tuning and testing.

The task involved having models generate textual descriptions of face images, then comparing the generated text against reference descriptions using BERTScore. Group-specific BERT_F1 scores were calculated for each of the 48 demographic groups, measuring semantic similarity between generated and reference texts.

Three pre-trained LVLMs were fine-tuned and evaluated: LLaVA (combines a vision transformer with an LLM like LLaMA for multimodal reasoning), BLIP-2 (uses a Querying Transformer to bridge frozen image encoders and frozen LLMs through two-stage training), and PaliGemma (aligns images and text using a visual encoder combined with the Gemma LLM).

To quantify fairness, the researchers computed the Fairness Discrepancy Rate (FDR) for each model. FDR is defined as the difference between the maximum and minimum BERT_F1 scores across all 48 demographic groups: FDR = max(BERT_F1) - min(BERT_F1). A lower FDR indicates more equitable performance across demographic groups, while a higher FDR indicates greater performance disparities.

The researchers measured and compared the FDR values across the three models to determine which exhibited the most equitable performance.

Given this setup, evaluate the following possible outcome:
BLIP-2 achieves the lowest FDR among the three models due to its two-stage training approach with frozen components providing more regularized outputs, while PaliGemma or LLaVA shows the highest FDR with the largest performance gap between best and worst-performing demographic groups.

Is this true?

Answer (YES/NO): YES